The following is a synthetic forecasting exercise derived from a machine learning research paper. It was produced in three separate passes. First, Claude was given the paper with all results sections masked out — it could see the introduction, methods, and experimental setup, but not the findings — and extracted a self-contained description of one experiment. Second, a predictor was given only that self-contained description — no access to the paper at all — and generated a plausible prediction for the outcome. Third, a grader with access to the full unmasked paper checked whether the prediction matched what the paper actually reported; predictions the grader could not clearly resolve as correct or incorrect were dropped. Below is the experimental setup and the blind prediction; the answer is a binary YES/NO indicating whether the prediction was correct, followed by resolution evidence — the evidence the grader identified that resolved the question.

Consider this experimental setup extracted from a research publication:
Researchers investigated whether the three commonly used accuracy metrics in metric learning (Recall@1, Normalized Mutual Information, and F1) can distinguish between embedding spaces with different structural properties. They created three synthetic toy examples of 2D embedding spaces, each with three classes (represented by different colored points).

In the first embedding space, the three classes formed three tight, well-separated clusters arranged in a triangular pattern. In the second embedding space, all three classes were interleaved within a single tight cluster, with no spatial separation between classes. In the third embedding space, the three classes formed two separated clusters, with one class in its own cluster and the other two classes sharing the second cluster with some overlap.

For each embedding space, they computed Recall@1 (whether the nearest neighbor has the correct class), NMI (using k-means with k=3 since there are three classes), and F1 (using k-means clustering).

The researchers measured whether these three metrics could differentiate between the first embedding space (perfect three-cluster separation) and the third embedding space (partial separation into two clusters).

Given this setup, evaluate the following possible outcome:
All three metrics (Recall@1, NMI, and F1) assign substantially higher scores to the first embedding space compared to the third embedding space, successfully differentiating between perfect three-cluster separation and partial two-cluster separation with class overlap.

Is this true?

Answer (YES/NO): NO